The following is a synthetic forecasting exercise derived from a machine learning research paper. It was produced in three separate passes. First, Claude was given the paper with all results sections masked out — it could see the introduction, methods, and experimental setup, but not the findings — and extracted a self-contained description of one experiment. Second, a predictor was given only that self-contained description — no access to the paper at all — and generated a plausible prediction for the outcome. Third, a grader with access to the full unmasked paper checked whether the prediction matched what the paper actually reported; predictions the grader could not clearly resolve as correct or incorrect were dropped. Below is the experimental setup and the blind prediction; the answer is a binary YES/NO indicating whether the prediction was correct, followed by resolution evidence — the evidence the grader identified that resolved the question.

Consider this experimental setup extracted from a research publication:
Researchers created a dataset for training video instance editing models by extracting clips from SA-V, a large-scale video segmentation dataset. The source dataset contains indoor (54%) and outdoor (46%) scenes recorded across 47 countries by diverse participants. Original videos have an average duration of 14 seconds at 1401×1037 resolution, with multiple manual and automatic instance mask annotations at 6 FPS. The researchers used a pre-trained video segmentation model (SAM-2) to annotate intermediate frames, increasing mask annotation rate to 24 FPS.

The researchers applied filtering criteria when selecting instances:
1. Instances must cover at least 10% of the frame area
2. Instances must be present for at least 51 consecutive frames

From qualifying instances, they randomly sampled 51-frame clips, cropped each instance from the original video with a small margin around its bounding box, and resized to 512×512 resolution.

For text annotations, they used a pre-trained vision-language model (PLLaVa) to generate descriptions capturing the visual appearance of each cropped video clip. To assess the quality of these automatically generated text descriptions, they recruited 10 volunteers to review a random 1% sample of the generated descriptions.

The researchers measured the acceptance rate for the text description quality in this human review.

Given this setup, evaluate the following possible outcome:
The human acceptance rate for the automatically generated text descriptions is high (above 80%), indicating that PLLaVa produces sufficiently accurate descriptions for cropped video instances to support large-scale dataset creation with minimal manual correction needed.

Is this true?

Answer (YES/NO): YES